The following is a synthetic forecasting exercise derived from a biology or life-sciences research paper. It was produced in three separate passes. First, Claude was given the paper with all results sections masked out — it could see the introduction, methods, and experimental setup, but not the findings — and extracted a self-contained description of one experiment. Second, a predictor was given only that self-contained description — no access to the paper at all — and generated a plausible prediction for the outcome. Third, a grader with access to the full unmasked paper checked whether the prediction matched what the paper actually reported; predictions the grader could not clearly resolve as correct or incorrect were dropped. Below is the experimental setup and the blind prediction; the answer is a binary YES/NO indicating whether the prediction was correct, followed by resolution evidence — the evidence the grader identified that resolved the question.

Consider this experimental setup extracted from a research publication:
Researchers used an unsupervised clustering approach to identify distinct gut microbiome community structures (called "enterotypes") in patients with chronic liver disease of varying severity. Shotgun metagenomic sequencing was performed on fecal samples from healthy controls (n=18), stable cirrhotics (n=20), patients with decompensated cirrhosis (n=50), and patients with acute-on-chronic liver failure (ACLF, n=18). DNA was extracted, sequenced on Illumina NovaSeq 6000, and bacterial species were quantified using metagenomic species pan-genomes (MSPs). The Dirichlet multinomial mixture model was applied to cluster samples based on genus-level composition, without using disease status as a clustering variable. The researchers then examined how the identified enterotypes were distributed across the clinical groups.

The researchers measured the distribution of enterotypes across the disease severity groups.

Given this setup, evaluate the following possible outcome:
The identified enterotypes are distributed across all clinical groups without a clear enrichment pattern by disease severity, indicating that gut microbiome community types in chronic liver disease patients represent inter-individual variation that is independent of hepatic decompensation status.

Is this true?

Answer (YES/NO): NO